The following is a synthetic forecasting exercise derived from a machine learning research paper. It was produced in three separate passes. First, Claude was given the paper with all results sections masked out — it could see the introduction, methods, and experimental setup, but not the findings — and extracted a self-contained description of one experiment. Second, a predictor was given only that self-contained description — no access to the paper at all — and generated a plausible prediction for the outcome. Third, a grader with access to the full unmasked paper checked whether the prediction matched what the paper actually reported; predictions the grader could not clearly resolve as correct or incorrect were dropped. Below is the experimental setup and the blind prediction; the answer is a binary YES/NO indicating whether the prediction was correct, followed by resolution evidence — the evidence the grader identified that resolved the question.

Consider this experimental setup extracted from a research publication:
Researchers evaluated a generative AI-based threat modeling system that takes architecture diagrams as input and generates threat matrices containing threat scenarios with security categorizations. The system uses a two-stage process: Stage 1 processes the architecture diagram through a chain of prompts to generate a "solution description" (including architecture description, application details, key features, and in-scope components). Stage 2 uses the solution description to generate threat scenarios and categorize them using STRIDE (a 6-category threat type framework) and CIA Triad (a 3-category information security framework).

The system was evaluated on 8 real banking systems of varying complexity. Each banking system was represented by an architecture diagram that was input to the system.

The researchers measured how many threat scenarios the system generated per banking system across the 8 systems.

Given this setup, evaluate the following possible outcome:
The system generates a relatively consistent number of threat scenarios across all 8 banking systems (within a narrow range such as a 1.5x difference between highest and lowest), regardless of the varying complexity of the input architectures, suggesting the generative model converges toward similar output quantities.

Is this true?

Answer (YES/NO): YES